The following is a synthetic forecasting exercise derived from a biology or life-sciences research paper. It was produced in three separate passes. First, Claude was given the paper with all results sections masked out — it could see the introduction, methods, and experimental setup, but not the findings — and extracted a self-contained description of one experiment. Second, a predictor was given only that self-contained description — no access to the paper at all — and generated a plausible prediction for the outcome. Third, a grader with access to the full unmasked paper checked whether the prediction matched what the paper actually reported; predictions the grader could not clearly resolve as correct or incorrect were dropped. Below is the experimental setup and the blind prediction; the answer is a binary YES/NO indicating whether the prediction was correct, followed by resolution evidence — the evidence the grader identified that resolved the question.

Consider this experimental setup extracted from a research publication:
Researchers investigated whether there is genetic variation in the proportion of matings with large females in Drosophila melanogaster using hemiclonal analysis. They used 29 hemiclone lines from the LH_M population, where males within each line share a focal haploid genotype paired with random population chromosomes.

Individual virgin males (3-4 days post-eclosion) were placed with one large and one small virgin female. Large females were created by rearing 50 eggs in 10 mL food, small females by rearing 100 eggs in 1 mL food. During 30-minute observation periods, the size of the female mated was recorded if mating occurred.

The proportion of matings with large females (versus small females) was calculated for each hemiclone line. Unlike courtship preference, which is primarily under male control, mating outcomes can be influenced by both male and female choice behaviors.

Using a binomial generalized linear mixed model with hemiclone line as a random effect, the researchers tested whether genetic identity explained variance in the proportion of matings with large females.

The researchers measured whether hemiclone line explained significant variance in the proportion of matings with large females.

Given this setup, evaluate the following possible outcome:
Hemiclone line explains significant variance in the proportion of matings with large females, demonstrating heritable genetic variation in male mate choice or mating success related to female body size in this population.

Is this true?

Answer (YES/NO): NO